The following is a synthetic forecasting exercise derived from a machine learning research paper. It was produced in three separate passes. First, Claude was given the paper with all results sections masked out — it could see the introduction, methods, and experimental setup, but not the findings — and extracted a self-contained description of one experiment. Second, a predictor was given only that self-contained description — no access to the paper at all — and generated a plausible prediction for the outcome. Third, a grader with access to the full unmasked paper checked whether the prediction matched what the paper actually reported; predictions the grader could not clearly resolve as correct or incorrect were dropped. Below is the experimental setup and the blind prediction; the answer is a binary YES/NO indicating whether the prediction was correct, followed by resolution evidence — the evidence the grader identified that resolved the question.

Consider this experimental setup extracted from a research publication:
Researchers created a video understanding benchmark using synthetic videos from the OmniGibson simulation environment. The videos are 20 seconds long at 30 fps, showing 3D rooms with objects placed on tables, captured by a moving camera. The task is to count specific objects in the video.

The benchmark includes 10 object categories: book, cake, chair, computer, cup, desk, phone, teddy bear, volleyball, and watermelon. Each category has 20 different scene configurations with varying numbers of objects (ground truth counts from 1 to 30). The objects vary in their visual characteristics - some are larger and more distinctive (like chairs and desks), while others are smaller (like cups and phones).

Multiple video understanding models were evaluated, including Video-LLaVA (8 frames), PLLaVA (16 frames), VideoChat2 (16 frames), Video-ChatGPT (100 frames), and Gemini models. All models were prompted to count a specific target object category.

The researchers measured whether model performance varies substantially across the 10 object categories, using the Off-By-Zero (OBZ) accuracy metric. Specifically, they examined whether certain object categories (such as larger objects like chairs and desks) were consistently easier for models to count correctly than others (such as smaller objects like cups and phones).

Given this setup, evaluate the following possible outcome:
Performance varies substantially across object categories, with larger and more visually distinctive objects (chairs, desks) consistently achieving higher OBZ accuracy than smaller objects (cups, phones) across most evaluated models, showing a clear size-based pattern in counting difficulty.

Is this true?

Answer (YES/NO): NO